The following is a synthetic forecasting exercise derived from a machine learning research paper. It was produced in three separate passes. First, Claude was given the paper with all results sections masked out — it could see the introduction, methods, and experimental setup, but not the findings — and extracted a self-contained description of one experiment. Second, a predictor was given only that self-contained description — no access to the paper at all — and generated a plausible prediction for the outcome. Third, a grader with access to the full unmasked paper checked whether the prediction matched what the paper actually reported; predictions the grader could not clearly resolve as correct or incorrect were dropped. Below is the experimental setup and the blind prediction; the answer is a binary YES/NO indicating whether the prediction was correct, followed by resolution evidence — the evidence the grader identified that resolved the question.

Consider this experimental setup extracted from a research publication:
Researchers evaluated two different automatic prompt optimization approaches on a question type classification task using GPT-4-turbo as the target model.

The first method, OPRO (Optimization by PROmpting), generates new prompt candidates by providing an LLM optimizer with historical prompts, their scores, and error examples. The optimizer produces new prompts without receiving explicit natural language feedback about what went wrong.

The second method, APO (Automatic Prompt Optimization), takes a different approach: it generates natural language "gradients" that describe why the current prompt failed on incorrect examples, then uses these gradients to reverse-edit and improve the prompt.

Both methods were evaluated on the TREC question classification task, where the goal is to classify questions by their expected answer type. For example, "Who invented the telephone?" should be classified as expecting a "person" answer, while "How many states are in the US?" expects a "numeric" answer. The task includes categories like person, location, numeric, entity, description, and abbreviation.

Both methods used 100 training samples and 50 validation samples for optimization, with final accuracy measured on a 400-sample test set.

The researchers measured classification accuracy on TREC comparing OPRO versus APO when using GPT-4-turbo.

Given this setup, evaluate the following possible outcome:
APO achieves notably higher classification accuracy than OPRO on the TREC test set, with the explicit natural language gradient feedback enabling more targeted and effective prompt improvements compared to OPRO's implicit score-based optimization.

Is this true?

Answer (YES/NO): NO